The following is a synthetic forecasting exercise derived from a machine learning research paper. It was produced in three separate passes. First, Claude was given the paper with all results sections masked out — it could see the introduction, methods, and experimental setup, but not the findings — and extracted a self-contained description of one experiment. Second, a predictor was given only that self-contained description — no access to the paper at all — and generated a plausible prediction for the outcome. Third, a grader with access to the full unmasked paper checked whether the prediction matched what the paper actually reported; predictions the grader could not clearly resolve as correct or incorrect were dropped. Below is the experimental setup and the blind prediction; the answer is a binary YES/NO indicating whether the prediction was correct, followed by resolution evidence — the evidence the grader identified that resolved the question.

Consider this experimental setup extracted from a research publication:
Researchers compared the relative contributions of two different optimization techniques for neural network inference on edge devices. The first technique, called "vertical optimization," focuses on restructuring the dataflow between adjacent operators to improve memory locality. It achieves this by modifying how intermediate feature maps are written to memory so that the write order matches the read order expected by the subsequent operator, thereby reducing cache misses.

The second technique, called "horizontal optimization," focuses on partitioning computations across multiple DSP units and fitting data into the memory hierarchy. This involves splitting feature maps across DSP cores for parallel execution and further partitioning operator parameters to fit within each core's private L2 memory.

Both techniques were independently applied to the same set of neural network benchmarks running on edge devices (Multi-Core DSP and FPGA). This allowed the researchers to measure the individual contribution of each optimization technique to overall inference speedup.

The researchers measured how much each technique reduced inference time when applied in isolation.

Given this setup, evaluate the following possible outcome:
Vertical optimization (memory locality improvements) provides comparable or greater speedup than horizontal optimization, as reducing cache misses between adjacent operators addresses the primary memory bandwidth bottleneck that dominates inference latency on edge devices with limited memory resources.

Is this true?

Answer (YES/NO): NO